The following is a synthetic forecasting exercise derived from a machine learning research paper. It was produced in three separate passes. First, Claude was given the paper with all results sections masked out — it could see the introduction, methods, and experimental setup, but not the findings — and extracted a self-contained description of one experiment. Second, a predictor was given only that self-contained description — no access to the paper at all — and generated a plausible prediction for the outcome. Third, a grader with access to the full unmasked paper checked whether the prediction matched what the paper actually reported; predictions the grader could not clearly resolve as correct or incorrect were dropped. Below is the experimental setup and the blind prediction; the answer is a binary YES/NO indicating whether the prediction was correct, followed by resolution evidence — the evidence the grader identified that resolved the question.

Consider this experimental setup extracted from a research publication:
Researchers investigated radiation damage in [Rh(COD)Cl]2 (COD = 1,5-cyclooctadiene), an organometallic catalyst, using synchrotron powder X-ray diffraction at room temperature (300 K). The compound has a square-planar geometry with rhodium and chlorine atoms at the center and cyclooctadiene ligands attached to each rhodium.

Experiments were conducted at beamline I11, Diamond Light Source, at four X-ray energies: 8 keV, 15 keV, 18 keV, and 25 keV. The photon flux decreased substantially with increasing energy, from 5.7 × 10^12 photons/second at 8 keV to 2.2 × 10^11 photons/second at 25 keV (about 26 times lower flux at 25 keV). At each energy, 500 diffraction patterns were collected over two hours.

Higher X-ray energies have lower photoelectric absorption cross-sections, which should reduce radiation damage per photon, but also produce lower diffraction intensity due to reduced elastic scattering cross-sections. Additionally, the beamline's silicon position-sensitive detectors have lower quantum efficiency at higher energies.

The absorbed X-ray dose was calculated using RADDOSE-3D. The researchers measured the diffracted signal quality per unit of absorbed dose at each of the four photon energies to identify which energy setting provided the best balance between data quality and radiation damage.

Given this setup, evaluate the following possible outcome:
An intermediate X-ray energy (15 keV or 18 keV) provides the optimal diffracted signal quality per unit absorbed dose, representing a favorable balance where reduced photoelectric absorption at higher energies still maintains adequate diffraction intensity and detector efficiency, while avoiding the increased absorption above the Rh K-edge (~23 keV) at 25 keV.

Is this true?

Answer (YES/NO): YES